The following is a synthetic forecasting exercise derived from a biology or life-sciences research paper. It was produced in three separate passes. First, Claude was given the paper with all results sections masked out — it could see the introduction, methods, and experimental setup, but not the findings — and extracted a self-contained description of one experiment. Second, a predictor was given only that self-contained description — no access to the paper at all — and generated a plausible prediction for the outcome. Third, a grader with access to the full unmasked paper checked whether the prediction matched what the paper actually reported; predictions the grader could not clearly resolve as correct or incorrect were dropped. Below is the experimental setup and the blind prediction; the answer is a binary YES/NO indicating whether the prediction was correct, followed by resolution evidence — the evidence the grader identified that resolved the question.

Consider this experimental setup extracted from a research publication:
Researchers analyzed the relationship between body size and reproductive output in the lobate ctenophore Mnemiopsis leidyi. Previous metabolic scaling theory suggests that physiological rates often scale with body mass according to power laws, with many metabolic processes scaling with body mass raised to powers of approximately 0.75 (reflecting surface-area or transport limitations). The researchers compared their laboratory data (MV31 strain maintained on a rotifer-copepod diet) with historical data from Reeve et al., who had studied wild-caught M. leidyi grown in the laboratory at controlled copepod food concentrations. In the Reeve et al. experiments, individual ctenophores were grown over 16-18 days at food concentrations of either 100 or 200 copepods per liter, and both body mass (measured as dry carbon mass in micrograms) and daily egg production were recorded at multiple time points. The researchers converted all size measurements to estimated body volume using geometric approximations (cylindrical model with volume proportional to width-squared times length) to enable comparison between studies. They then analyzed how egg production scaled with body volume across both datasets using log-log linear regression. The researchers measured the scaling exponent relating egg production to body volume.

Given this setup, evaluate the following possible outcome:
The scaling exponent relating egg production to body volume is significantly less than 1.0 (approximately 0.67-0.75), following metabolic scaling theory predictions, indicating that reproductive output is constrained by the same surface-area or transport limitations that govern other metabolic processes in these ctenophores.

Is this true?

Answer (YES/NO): NO